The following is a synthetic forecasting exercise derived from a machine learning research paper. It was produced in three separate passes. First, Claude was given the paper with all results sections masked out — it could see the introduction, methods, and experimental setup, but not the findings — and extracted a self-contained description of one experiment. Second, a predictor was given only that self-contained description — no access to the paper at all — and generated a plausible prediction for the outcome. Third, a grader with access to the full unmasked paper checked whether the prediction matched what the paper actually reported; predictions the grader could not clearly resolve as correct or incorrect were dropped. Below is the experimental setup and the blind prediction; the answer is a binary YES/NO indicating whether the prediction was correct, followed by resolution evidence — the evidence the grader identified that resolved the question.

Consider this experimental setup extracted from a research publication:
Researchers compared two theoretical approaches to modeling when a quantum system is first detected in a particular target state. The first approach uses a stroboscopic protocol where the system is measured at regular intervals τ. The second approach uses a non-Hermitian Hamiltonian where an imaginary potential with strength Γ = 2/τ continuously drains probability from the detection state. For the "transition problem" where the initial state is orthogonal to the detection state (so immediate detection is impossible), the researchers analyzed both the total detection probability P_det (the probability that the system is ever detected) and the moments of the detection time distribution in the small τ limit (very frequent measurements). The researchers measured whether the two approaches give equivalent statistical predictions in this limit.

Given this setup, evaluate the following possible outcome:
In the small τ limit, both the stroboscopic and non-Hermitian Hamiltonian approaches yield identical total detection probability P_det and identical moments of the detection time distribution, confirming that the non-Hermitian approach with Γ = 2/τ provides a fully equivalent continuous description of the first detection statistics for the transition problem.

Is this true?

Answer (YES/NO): YES